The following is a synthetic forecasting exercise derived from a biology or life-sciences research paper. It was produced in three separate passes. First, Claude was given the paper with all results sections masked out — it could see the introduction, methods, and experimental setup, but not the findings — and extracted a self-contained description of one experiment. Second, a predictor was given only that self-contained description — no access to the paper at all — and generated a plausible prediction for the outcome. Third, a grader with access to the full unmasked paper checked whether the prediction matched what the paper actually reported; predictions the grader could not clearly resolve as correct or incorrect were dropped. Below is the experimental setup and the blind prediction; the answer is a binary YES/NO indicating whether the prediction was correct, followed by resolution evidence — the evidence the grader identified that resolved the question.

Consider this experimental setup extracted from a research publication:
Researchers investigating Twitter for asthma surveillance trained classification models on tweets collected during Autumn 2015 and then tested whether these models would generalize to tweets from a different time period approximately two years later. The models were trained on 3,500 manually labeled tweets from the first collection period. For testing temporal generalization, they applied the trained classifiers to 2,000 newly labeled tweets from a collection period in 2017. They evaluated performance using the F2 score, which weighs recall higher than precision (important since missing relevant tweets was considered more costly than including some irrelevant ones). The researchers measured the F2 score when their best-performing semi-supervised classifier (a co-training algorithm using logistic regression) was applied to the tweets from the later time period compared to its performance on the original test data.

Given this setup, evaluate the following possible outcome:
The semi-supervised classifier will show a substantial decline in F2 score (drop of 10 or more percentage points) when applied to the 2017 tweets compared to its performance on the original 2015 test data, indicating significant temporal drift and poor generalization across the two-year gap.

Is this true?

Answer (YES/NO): YES